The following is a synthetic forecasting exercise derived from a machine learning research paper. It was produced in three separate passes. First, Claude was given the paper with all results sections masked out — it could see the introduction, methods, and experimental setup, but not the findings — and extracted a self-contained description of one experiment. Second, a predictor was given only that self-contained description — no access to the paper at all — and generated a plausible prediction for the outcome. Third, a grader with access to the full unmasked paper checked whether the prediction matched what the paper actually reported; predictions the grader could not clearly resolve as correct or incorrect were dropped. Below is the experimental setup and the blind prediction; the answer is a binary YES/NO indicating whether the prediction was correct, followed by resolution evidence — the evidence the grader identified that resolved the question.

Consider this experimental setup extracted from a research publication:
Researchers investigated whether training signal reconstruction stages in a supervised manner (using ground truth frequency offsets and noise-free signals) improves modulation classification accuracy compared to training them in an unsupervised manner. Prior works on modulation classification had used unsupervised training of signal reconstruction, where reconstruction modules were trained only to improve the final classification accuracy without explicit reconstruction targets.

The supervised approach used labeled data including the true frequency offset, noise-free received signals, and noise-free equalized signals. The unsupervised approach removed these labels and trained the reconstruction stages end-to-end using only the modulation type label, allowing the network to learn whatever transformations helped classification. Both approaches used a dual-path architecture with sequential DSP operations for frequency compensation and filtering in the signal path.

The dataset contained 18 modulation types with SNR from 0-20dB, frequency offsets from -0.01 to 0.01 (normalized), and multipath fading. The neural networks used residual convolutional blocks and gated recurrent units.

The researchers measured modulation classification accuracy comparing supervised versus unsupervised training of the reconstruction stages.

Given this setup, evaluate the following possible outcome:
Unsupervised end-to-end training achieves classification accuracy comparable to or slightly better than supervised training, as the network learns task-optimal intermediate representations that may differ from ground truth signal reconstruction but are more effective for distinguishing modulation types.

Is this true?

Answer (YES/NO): NO